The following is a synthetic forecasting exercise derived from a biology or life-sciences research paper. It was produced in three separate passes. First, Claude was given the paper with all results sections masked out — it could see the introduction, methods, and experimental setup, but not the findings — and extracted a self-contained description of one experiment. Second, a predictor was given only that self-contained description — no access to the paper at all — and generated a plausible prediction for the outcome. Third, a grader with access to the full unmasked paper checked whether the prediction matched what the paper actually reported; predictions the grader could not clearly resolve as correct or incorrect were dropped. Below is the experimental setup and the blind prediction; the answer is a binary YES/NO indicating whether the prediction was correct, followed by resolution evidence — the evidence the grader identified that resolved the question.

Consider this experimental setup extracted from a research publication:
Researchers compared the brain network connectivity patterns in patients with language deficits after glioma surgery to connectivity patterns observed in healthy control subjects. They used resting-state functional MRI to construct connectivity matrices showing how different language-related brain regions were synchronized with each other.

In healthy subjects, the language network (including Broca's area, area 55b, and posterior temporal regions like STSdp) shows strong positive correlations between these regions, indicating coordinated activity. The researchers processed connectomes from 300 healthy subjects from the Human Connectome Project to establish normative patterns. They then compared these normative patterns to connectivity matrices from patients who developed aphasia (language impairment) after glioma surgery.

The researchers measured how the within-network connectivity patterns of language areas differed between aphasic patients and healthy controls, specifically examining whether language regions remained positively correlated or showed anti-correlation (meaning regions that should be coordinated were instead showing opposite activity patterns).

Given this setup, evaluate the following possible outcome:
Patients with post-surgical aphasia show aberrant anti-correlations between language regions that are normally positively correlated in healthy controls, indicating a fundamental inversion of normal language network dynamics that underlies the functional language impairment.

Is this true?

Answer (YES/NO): YES